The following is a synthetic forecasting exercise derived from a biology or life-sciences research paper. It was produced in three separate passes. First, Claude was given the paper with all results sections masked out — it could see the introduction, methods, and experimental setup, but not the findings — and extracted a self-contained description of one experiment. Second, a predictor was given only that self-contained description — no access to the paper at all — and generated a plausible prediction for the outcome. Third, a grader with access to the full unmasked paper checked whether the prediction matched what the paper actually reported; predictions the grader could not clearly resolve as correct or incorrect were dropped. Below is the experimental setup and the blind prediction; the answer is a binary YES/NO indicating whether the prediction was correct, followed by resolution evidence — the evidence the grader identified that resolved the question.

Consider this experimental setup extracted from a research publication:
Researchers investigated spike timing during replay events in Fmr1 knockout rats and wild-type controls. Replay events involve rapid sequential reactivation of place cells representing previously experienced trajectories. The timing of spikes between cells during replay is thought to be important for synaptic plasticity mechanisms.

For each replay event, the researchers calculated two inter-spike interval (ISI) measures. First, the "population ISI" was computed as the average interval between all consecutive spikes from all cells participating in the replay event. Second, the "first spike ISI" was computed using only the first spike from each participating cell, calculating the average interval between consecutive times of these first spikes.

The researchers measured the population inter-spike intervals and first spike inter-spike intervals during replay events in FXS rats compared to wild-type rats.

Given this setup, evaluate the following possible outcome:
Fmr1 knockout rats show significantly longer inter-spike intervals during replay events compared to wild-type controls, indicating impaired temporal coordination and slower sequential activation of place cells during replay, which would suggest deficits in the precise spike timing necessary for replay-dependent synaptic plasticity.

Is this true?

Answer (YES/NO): YES